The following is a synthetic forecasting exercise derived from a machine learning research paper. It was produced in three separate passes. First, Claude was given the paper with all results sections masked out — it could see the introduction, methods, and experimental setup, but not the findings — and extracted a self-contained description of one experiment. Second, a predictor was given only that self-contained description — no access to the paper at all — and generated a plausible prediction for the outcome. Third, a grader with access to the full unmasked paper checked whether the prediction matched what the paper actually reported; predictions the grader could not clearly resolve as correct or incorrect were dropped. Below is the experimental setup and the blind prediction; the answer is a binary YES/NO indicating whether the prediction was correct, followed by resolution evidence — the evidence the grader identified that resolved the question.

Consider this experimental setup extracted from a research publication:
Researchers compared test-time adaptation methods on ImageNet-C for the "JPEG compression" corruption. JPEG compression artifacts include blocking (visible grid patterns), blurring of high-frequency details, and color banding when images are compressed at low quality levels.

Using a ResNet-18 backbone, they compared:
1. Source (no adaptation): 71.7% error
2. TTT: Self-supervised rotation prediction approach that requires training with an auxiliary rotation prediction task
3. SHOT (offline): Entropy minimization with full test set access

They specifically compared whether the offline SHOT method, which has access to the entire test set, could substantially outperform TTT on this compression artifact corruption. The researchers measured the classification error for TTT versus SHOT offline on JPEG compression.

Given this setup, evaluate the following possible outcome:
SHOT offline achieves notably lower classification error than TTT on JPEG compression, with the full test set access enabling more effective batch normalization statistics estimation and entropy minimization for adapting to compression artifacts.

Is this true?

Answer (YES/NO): YES